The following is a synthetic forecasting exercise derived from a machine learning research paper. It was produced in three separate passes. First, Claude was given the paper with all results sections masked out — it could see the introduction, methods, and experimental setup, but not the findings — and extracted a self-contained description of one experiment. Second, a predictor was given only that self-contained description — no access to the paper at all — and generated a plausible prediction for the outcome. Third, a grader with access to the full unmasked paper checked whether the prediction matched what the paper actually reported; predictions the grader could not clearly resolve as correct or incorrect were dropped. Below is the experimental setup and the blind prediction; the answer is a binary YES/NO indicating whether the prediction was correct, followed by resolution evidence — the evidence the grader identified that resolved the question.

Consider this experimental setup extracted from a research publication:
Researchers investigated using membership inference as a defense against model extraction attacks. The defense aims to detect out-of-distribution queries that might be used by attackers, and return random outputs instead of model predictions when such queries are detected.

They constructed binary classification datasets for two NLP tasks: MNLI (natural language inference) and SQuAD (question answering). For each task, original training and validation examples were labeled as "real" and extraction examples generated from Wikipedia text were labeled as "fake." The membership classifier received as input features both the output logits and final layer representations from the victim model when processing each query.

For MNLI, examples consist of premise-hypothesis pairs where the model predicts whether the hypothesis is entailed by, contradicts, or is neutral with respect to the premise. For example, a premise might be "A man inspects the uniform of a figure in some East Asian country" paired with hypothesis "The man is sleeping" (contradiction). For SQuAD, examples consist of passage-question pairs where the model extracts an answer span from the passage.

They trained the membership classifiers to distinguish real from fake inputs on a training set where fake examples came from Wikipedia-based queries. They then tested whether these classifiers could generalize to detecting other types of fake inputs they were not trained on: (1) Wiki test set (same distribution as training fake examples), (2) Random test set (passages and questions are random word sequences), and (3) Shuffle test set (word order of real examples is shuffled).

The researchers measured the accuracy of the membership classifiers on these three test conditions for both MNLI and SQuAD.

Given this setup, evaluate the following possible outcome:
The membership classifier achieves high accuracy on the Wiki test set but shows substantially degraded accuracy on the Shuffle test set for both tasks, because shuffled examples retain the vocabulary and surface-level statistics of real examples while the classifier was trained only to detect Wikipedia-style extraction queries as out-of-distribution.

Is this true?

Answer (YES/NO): NO